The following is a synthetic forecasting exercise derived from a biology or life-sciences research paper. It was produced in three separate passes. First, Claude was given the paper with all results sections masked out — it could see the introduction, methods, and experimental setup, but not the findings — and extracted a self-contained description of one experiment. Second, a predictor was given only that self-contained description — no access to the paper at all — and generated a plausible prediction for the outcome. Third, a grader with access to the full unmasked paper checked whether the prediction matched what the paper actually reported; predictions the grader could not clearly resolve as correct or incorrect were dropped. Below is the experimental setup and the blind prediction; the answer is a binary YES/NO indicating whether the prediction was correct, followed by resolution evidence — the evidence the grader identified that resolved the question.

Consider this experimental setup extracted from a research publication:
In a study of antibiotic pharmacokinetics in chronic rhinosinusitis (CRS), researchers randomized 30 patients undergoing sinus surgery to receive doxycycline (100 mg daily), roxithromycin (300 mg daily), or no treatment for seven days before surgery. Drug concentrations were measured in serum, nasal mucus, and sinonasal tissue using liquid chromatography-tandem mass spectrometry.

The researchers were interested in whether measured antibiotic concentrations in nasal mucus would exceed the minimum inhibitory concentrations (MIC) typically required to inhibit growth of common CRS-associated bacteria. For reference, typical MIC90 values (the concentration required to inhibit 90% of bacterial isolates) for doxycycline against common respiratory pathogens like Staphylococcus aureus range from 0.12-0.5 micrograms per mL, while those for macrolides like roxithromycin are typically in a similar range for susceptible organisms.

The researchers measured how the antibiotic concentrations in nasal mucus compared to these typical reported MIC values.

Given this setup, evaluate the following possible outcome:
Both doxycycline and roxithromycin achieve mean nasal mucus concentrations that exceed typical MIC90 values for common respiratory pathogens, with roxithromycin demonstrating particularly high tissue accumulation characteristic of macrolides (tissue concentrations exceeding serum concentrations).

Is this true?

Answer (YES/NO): NO